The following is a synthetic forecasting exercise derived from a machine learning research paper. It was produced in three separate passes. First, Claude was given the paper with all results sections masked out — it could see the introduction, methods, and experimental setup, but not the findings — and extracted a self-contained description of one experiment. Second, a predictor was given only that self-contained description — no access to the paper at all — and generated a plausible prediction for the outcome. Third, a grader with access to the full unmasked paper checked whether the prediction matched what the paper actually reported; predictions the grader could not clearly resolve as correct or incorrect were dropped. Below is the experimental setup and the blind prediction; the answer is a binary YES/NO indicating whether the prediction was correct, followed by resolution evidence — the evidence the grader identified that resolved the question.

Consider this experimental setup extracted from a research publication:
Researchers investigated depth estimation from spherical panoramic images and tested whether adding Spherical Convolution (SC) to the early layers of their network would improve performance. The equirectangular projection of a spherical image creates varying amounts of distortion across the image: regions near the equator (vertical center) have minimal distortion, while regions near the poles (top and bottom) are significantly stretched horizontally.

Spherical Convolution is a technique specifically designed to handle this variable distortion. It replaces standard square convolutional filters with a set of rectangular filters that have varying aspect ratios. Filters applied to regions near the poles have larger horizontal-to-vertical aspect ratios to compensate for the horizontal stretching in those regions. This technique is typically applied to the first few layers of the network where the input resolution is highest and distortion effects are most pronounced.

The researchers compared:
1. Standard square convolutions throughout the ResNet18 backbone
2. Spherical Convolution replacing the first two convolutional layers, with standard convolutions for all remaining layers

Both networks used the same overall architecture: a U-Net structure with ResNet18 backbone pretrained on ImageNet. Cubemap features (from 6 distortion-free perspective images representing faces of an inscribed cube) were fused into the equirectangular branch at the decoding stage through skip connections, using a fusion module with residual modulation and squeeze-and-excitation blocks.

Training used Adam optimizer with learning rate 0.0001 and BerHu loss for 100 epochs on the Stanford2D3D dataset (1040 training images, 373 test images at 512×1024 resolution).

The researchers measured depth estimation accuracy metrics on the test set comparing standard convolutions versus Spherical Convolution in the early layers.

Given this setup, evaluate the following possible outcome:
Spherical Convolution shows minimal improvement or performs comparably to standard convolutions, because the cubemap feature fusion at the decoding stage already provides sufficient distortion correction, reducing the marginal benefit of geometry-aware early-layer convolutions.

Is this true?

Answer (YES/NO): NO